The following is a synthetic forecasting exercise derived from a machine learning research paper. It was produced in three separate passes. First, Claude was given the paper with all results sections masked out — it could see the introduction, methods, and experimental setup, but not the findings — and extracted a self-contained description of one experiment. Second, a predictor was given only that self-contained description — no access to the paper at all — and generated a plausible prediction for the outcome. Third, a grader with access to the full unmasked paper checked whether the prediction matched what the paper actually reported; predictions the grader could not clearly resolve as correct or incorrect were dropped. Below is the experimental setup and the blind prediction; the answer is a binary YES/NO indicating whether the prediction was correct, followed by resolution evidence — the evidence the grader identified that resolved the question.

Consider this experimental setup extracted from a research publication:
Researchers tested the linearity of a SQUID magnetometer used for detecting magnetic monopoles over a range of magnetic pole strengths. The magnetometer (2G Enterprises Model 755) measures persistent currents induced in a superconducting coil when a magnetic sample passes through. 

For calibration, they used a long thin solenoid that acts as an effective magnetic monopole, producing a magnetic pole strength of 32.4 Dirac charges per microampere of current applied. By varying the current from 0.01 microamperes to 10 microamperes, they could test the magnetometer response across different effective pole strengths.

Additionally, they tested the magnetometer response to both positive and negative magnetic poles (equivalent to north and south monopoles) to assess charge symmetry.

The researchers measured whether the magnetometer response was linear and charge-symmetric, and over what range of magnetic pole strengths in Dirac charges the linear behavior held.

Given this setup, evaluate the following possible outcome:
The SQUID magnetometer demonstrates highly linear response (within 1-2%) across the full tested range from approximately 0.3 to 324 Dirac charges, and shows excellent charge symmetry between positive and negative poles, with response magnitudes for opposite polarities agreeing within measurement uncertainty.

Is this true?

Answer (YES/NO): NO